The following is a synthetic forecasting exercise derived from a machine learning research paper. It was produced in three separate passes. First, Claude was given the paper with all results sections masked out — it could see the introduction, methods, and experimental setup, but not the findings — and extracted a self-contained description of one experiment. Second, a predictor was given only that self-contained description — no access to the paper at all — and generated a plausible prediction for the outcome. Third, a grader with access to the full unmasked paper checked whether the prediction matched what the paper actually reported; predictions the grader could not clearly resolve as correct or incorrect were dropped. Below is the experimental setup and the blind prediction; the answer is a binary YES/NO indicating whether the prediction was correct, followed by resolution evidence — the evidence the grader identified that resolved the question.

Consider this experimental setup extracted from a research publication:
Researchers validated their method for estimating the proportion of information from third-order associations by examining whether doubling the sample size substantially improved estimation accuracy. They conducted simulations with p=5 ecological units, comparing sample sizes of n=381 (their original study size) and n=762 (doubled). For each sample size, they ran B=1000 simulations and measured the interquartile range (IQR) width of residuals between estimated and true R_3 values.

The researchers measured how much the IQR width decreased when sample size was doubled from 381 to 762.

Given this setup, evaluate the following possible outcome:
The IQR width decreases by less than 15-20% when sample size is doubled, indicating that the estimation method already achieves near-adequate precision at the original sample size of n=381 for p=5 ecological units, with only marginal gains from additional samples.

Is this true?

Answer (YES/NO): YES